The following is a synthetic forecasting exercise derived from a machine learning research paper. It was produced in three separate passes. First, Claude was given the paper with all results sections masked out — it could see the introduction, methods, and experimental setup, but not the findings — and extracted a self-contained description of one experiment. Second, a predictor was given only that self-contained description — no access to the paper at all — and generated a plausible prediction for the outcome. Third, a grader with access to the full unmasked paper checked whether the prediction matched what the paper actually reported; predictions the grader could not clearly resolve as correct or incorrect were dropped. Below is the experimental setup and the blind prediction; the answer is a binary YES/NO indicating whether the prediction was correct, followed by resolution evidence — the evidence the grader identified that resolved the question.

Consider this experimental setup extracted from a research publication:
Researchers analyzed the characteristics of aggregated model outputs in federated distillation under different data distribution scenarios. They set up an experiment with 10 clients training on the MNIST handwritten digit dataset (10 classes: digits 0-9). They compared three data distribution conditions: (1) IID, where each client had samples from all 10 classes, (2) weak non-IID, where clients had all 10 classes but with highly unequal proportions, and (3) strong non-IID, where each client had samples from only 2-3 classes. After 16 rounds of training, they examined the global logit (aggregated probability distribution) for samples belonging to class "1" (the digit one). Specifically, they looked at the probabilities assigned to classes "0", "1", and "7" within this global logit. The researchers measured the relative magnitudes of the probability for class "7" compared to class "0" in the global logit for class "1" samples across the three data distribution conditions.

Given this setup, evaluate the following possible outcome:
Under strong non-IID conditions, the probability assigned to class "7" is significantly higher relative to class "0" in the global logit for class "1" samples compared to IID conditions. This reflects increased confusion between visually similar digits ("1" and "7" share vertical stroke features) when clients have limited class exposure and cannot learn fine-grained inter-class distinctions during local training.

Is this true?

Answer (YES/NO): NO